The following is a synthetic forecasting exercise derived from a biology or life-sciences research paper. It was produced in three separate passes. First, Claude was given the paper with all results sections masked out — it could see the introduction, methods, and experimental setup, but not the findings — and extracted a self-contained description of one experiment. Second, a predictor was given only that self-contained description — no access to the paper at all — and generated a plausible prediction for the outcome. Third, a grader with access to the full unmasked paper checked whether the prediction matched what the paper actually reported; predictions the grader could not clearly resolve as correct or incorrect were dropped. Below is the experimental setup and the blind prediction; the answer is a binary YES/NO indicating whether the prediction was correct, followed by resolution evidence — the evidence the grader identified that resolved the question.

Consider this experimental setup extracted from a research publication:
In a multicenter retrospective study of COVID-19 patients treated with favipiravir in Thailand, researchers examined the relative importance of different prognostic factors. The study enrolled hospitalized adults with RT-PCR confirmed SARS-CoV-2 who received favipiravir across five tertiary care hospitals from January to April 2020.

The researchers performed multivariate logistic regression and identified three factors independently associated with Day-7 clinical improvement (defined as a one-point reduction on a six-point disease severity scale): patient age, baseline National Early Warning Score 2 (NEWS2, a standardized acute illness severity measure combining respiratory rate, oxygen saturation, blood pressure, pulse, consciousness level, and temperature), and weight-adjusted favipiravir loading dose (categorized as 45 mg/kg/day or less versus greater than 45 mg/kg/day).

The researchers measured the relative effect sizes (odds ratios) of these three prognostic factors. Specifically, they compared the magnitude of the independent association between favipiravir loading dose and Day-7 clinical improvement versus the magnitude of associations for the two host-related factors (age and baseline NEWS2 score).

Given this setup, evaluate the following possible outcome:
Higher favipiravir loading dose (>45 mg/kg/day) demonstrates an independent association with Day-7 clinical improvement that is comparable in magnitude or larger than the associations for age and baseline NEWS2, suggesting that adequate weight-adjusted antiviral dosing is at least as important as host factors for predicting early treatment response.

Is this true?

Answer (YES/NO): YES